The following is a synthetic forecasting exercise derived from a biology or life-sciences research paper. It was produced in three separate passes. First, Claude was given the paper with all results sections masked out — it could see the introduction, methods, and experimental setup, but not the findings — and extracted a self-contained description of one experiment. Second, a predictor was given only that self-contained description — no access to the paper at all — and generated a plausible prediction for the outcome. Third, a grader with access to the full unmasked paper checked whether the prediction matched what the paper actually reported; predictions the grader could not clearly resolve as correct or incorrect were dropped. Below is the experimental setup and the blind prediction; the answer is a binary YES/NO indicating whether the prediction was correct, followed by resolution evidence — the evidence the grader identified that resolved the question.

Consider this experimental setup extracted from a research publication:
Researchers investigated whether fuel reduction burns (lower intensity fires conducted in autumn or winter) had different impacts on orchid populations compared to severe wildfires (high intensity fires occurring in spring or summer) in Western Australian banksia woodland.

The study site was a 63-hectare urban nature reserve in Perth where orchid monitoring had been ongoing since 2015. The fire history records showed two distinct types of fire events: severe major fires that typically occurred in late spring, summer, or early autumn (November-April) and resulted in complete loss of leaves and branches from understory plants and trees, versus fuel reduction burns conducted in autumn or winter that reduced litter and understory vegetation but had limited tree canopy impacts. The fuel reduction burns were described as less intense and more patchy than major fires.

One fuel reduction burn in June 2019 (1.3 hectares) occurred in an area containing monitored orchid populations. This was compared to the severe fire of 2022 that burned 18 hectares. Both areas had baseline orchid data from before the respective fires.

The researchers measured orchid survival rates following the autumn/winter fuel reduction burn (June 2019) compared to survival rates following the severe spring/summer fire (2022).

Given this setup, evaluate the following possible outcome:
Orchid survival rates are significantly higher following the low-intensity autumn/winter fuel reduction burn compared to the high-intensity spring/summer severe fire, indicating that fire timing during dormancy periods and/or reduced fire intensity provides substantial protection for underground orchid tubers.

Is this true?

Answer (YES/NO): NO